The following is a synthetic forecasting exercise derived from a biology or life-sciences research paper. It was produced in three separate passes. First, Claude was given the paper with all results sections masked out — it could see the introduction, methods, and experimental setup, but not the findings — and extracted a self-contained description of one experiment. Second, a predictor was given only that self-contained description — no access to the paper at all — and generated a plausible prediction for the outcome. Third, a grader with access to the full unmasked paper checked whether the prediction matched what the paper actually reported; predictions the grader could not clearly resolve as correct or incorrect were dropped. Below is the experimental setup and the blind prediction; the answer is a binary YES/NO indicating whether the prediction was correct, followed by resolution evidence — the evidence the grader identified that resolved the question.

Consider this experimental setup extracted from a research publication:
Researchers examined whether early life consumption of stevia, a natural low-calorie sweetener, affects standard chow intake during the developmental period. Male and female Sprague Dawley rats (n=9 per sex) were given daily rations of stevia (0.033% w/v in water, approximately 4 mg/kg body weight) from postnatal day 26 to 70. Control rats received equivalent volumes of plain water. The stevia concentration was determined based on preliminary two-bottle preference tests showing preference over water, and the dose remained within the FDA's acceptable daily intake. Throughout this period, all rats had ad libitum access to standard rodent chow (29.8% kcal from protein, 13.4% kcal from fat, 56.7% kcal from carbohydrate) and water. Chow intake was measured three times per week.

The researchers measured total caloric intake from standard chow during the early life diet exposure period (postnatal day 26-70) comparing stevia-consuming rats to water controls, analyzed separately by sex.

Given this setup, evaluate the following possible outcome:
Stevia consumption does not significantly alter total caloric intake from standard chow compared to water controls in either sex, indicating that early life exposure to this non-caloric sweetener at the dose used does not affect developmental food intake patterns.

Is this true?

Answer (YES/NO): YES